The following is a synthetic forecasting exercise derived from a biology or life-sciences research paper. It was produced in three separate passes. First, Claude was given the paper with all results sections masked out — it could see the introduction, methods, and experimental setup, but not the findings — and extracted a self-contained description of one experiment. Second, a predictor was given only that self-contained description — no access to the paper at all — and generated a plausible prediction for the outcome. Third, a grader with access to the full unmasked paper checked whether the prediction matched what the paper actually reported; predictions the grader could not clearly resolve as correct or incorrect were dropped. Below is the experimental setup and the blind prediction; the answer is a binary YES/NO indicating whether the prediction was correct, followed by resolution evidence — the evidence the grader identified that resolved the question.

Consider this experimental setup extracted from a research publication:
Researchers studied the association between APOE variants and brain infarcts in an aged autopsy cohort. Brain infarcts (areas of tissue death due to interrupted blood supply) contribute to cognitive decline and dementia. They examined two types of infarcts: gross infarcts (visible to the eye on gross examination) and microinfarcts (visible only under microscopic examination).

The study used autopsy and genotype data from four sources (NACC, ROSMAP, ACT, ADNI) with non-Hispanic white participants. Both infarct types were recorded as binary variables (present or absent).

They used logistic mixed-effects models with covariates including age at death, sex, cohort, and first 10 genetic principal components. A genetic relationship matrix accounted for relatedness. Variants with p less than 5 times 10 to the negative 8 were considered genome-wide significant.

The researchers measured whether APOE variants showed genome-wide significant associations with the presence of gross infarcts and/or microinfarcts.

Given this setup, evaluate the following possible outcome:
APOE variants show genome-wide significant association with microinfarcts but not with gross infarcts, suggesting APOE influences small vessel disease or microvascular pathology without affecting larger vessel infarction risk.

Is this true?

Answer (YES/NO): NO